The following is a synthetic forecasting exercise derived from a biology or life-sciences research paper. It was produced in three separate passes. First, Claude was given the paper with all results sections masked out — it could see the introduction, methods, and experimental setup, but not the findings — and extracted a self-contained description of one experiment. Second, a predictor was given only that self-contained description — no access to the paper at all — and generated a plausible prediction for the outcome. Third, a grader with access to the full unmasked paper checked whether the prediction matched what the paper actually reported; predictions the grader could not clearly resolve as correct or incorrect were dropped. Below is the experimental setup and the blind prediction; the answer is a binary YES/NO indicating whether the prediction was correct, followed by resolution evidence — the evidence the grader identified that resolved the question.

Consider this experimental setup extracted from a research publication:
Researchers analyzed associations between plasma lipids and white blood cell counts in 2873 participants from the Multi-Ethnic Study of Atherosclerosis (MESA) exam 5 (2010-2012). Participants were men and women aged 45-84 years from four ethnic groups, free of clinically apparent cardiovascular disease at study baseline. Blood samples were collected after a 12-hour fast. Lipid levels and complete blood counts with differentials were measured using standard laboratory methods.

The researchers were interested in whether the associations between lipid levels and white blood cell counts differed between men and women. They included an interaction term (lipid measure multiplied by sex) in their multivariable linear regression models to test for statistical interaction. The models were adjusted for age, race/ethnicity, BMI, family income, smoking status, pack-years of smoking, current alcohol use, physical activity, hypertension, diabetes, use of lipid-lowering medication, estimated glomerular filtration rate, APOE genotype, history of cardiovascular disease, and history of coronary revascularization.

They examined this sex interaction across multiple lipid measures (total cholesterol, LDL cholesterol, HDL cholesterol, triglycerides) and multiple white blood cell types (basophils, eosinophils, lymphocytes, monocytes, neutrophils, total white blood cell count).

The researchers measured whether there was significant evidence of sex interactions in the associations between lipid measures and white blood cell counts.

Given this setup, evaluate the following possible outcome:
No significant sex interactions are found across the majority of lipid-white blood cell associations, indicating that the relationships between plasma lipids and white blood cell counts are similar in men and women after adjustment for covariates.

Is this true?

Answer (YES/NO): YES